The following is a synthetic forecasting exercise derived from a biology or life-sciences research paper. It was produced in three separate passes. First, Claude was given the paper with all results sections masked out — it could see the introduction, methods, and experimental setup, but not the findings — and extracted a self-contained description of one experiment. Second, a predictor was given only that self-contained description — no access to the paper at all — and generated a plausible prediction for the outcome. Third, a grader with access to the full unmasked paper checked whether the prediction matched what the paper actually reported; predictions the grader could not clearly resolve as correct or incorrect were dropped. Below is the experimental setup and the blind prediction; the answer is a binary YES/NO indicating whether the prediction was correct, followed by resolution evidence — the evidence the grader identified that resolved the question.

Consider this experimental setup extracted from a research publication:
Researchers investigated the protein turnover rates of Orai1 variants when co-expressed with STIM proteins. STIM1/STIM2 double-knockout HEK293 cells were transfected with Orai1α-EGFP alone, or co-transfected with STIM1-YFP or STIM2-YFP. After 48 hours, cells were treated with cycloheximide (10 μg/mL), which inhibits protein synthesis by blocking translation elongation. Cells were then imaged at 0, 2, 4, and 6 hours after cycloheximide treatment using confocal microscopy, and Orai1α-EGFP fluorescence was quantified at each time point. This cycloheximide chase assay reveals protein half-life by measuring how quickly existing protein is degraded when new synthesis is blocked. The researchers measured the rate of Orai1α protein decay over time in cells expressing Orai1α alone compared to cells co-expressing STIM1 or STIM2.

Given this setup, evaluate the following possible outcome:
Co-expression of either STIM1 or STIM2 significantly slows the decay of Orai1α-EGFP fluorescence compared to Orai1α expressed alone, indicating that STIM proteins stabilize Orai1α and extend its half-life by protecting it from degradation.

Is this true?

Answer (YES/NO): NO